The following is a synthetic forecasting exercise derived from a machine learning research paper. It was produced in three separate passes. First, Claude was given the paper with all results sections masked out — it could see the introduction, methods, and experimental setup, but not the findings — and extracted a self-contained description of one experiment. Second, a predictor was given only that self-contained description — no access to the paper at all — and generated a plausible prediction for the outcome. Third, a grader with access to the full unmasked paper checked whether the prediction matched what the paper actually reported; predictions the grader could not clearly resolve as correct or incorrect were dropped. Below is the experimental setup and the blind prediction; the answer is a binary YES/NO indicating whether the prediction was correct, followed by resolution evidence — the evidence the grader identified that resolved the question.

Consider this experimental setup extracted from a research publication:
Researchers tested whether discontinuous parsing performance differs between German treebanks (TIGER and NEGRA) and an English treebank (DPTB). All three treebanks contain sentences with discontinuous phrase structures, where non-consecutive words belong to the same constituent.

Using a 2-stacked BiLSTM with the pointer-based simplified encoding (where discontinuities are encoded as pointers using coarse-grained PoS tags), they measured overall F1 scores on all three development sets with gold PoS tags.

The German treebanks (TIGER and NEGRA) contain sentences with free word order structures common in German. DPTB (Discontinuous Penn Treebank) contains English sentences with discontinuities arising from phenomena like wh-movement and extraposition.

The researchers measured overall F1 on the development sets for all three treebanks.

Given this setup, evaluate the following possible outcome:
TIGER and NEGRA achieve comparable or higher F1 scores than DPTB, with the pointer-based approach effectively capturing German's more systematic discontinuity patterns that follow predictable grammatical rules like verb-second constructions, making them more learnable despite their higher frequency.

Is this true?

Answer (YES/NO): NO